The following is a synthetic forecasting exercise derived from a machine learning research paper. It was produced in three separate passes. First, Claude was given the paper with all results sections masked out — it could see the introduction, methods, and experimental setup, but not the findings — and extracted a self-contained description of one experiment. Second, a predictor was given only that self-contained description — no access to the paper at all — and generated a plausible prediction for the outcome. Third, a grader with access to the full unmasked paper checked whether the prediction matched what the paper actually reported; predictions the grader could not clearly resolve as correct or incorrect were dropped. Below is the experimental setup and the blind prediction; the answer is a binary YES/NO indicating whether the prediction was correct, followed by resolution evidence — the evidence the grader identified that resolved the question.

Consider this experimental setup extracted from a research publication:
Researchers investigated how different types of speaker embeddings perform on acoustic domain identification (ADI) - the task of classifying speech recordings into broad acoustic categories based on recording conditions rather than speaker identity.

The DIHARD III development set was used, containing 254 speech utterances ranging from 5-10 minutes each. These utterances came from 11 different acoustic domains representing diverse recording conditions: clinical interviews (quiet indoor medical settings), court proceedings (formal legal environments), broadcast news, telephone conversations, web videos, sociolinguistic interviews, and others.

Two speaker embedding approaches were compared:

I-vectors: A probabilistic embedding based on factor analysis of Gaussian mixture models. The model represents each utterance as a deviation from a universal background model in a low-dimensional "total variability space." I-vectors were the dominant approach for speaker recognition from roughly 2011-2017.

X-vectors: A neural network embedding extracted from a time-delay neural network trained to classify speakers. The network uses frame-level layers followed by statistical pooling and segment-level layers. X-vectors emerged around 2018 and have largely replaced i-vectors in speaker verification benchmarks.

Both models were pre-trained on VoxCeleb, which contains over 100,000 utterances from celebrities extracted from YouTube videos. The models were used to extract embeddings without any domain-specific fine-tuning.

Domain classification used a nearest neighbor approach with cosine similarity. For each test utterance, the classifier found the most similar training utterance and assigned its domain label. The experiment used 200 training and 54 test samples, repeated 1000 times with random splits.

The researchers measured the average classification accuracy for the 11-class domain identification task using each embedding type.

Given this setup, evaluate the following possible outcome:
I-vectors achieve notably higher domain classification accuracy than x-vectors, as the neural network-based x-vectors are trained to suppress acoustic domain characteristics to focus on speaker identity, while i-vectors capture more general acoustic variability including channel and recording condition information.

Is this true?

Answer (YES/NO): YES